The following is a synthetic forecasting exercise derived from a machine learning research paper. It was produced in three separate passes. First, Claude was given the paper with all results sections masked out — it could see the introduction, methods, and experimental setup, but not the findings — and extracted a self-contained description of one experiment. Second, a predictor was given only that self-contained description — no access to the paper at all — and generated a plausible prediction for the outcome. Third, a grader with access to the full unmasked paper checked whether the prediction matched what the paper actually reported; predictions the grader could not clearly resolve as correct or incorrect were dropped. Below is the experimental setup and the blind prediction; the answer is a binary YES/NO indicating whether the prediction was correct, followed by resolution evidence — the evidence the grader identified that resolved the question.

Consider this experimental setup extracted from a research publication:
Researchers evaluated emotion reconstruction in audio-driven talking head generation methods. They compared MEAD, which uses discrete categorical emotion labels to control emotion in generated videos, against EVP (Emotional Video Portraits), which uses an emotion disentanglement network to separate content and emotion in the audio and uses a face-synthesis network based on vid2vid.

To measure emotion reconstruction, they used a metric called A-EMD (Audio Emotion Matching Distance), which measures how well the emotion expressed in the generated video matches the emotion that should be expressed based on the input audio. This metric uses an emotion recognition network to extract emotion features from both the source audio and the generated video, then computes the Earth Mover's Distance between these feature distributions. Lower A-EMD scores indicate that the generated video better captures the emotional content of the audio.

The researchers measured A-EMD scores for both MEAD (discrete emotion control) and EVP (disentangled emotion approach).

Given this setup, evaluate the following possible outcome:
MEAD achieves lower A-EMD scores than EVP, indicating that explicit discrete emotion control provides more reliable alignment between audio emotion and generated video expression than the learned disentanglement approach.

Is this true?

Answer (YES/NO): NO